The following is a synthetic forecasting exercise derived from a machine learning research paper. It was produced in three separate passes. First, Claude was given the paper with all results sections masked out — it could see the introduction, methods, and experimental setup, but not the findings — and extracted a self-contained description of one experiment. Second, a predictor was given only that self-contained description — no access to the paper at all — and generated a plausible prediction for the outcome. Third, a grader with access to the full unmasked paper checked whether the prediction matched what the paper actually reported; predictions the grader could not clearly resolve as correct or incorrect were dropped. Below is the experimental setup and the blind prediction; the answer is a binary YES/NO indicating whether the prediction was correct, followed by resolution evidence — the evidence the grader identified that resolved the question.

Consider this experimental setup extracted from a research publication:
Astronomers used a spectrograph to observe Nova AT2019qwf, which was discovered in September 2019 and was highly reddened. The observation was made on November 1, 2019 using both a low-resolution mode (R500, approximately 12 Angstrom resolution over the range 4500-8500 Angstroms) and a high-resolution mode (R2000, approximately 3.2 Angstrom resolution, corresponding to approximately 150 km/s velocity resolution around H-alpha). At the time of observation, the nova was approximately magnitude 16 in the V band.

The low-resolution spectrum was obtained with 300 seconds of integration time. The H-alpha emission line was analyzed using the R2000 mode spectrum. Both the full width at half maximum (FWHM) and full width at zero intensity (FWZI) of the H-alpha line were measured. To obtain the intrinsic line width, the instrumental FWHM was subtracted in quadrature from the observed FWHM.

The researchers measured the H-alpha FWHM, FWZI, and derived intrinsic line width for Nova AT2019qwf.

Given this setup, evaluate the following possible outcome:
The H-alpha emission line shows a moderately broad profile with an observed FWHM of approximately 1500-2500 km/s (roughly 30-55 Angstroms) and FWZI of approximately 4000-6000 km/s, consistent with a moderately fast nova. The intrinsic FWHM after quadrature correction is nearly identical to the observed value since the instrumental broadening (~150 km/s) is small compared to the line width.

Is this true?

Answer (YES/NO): NO